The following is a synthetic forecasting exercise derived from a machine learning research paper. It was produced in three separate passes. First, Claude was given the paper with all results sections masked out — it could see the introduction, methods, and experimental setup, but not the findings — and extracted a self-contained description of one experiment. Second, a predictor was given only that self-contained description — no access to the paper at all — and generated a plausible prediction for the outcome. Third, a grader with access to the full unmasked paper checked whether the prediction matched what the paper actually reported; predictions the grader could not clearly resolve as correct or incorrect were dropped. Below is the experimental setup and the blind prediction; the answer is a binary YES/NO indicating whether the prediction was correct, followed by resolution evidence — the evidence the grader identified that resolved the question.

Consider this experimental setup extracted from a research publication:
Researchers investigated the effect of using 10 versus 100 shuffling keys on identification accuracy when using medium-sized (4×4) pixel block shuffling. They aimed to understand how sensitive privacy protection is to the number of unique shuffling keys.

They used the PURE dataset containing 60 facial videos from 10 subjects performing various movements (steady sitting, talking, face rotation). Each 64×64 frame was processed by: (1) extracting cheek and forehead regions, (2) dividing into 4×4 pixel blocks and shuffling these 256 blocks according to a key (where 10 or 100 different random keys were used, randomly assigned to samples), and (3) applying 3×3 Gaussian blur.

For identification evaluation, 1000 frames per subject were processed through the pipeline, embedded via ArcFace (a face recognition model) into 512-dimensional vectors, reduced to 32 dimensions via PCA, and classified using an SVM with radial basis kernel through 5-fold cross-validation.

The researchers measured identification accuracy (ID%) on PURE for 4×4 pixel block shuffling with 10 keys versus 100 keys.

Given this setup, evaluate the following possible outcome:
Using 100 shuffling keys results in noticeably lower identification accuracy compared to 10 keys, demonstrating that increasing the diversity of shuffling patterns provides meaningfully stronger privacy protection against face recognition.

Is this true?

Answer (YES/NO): YES